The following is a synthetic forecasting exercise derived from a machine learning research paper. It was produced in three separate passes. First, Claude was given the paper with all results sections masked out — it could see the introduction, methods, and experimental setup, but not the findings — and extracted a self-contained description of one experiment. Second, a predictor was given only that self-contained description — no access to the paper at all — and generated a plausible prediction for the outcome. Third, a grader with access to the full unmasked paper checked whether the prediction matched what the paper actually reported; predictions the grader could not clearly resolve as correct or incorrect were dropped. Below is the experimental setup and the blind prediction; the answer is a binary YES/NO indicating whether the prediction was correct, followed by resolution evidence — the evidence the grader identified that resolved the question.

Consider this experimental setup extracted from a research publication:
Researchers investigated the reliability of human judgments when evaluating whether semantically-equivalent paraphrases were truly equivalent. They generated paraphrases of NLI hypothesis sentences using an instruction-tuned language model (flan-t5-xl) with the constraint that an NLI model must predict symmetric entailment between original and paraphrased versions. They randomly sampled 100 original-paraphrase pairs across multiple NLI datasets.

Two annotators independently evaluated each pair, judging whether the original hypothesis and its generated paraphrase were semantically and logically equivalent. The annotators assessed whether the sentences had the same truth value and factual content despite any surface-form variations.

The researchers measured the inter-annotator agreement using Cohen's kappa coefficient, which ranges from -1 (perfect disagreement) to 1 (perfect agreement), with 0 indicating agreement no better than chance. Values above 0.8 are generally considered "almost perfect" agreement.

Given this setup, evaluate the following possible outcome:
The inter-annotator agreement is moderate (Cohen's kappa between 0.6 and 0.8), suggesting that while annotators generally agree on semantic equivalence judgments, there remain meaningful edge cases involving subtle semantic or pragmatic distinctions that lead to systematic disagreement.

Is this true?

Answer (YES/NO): NO